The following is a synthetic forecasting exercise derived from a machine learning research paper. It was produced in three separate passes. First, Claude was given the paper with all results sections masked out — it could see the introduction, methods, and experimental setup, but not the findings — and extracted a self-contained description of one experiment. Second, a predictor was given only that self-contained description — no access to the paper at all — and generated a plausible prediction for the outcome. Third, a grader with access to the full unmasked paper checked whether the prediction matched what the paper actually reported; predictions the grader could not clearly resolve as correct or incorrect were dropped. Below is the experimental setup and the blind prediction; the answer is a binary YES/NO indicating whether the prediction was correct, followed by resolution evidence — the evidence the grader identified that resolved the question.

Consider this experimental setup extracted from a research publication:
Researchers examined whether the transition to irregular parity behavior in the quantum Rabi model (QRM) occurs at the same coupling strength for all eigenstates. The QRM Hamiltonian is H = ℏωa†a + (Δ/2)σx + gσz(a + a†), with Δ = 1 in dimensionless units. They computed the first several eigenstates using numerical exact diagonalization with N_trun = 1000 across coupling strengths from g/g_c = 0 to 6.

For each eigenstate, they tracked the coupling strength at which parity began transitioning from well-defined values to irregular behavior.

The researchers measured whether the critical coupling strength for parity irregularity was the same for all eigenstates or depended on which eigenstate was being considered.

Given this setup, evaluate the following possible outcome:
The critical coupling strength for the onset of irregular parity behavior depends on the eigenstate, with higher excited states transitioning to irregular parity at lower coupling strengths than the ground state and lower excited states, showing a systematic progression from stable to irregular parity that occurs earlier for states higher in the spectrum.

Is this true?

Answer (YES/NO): NO